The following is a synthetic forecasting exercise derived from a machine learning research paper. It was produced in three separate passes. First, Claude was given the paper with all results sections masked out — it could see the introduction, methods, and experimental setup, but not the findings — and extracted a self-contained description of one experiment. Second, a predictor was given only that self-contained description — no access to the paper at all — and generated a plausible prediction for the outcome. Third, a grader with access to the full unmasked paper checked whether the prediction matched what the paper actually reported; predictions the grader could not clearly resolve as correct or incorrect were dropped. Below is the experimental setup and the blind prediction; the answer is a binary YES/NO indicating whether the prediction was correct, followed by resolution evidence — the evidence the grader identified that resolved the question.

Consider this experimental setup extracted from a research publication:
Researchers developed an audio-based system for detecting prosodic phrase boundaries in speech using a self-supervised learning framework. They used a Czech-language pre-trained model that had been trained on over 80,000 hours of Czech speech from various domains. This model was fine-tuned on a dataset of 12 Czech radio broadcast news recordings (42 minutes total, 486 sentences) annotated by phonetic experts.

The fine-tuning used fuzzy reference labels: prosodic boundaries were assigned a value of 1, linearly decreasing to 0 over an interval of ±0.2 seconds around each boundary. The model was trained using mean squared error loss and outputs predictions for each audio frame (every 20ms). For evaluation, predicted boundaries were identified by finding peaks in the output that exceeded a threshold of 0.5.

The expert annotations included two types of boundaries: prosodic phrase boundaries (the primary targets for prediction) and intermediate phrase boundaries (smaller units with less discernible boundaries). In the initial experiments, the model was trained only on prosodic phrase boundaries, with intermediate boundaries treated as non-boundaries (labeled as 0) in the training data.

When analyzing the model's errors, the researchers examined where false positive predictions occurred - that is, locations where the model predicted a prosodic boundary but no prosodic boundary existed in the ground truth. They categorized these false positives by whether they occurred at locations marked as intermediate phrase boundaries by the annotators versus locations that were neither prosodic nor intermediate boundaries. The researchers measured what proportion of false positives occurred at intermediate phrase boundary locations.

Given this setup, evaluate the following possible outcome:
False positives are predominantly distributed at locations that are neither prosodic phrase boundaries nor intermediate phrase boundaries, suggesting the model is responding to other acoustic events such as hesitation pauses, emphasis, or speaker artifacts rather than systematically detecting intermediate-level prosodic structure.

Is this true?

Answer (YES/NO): NO